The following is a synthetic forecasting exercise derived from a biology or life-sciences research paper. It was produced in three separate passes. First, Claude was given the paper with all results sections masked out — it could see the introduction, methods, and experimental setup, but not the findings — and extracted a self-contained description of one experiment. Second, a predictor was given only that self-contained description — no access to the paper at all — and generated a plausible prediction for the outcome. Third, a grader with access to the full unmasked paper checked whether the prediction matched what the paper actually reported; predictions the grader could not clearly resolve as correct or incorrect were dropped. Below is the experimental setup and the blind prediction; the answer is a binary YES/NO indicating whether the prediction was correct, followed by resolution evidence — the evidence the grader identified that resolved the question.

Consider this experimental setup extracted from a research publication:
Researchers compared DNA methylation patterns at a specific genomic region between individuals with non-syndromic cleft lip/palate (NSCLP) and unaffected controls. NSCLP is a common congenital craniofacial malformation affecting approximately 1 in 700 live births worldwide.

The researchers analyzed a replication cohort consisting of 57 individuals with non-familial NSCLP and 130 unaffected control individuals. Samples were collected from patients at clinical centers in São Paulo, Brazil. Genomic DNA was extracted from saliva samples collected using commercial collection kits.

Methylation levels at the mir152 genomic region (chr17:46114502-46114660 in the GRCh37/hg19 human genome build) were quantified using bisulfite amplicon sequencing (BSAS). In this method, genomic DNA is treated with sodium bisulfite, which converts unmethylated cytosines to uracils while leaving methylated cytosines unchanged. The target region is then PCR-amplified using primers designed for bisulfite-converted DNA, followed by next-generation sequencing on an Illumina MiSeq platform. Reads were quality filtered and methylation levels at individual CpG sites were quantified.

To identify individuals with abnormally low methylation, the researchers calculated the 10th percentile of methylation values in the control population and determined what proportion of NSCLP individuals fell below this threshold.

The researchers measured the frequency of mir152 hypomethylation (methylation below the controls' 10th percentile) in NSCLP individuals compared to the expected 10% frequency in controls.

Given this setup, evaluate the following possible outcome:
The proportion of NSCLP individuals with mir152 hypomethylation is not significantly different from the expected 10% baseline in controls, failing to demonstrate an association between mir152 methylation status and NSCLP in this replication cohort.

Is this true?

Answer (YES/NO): NO